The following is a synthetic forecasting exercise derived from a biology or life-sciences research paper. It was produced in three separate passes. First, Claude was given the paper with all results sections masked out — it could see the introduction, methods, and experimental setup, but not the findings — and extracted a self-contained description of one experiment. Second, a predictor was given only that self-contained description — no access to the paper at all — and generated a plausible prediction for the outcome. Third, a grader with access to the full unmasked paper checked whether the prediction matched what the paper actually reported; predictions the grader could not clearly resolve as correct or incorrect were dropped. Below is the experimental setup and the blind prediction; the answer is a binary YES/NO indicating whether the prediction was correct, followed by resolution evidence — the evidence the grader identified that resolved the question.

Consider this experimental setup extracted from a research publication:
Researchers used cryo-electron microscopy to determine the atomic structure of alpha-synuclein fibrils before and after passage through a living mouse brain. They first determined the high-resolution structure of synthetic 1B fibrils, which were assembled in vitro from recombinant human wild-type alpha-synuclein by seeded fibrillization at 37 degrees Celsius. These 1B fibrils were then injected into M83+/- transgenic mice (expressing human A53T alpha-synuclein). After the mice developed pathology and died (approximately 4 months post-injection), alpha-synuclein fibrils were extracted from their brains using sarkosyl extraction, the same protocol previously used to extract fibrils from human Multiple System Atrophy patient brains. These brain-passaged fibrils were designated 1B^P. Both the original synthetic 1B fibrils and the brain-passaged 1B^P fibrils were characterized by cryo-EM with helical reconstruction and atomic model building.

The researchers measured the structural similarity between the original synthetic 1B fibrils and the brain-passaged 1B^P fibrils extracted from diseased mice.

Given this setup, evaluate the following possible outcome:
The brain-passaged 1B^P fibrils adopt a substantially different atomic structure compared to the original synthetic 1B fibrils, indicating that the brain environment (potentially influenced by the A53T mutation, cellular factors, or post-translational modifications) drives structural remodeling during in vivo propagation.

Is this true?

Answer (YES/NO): NO